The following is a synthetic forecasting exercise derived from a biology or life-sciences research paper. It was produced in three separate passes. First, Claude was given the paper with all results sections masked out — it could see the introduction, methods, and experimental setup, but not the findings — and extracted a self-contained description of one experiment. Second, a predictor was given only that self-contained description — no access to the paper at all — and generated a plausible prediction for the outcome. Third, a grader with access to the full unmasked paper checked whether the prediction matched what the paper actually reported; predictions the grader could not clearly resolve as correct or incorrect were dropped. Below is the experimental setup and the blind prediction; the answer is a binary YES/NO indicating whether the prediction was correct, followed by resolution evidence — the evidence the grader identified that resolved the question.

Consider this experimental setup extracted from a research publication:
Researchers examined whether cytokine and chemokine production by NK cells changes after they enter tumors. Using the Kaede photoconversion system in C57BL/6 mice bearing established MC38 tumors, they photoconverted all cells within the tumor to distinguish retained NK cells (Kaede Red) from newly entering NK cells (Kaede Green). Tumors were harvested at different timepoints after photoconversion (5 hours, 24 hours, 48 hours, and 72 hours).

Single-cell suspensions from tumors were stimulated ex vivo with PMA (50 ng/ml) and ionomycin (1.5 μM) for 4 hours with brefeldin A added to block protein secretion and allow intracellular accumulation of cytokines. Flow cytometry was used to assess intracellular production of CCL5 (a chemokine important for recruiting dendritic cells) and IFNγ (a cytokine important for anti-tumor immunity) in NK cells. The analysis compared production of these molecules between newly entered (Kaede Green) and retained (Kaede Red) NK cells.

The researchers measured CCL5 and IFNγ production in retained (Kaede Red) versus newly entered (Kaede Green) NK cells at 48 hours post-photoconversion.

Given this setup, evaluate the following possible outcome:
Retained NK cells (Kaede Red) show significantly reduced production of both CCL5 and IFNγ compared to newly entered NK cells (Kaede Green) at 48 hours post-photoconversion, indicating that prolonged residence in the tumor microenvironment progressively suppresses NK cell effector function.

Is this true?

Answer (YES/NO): NO